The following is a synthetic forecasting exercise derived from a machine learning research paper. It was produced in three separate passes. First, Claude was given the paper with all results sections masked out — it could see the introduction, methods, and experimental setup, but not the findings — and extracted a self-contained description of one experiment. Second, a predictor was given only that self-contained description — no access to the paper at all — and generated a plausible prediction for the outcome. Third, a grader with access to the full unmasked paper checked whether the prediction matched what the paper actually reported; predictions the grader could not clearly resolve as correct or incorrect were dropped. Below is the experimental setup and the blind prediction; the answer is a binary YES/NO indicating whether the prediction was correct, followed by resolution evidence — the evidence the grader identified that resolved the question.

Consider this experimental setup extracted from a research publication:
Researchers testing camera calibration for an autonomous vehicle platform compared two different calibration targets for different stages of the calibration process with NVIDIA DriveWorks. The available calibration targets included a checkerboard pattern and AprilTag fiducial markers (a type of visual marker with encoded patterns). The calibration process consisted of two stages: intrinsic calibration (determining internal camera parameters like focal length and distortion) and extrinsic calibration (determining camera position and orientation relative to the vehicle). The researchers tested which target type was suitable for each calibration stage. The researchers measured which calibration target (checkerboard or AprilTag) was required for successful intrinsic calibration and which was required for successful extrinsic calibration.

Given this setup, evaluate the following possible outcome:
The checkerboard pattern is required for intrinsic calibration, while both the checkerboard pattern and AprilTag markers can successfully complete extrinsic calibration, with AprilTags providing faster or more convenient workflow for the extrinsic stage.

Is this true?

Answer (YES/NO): NO